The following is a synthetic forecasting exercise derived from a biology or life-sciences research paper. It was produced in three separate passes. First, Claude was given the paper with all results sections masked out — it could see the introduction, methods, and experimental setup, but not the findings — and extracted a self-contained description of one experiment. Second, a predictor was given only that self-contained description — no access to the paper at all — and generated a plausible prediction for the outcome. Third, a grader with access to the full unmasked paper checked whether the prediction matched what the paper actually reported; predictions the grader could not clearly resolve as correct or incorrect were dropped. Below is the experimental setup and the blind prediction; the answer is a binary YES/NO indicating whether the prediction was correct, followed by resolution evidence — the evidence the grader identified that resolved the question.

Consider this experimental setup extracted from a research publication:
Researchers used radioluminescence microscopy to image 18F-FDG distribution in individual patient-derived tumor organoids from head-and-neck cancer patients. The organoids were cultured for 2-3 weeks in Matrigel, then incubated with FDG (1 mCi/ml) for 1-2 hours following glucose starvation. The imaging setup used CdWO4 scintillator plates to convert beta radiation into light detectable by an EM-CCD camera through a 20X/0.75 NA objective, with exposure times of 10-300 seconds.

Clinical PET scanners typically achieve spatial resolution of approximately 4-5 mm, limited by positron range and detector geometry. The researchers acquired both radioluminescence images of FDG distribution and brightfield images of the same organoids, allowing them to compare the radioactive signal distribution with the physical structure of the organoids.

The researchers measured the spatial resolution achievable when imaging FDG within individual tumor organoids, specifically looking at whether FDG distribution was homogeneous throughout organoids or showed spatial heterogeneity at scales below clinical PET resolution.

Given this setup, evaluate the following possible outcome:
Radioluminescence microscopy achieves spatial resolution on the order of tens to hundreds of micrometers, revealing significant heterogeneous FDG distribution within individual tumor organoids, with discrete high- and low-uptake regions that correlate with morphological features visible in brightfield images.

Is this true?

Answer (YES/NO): YES